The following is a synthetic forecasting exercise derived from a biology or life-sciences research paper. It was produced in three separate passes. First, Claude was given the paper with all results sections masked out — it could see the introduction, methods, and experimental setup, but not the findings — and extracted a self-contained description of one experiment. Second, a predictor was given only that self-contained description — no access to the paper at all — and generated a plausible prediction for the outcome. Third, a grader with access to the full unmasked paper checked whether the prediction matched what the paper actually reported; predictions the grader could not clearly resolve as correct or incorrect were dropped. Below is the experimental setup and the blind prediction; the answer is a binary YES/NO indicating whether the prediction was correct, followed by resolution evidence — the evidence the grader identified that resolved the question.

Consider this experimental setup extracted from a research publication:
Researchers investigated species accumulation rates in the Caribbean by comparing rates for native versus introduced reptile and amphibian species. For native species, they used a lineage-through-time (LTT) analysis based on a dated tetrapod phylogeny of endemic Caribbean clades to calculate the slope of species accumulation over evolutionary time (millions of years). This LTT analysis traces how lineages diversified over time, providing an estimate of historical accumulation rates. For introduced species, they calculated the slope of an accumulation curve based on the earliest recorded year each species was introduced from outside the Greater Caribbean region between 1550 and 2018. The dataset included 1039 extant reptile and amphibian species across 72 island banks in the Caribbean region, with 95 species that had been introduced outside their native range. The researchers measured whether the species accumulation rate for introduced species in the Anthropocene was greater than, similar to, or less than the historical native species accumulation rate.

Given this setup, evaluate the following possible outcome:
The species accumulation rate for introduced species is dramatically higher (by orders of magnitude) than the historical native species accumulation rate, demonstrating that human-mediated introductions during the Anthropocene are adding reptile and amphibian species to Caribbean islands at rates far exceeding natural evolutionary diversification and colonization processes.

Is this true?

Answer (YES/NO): YES